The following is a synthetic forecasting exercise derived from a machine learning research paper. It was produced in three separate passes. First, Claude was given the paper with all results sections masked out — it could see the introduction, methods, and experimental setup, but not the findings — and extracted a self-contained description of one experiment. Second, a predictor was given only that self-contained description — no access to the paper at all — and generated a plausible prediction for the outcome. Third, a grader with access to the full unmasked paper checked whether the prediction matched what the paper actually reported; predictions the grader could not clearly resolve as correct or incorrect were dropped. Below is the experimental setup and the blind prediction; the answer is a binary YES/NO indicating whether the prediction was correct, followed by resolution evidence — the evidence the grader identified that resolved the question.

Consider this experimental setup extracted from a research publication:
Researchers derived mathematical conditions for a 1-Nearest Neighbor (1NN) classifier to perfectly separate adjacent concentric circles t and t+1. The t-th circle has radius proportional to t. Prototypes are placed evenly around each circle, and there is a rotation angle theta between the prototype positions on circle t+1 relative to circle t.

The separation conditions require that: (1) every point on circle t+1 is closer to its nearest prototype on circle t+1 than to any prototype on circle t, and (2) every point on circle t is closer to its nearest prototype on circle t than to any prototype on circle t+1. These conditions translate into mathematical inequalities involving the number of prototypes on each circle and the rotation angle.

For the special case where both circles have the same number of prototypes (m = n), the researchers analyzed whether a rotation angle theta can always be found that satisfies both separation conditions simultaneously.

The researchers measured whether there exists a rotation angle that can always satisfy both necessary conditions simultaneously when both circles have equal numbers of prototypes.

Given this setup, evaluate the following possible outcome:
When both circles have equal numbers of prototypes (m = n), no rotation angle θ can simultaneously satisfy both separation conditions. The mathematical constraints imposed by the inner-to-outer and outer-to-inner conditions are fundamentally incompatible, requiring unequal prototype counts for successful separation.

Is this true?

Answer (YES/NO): NO